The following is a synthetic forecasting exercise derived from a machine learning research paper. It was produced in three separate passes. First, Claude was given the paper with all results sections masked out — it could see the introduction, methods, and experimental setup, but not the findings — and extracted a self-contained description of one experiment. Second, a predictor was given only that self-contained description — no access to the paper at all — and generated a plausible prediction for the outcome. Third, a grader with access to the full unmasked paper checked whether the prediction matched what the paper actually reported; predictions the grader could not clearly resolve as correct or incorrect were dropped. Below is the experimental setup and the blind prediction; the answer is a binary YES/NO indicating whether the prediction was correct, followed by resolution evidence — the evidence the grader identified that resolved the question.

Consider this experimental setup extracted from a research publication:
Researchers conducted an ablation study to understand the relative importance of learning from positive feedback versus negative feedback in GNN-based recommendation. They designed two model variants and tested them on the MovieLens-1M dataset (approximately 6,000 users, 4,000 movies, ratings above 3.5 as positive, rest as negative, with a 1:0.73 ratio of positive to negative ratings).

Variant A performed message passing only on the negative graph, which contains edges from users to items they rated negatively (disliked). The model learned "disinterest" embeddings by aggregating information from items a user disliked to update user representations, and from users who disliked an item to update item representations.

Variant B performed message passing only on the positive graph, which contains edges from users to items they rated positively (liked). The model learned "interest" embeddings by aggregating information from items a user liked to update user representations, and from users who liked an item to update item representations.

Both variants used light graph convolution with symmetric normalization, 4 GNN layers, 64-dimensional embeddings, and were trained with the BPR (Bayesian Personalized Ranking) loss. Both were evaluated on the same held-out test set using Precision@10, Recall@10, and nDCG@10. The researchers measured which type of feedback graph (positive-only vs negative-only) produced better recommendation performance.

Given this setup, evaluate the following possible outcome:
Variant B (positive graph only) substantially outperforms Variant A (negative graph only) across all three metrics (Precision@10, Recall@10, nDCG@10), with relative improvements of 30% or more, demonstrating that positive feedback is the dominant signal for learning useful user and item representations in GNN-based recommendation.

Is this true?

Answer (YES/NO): YES